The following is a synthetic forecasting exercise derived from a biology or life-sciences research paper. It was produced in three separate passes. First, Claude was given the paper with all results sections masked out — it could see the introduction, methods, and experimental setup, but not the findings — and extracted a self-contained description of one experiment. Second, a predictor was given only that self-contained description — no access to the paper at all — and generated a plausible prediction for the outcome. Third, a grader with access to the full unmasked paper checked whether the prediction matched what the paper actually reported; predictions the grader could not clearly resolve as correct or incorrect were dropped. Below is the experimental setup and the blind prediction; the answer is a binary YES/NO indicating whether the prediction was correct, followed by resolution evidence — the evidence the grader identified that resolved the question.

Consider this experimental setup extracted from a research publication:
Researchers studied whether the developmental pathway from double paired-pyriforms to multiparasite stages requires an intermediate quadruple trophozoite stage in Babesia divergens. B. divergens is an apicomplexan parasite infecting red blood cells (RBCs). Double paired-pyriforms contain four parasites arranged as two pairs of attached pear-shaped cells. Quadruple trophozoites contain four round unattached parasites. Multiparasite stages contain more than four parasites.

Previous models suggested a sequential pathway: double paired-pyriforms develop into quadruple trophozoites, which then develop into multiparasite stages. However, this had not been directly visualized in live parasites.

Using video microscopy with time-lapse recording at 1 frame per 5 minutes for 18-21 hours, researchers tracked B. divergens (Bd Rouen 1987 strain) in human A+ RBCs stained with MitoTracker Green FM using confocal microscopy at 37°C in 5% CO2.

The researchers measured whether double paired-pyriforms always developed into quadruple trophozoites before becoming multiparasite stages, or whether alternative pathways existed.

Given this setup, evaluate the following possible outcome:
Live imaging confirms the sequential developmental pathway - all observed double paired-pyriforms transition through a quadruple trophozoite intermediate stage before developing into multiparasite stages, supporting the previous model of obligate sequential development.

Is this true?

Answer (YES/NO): NO